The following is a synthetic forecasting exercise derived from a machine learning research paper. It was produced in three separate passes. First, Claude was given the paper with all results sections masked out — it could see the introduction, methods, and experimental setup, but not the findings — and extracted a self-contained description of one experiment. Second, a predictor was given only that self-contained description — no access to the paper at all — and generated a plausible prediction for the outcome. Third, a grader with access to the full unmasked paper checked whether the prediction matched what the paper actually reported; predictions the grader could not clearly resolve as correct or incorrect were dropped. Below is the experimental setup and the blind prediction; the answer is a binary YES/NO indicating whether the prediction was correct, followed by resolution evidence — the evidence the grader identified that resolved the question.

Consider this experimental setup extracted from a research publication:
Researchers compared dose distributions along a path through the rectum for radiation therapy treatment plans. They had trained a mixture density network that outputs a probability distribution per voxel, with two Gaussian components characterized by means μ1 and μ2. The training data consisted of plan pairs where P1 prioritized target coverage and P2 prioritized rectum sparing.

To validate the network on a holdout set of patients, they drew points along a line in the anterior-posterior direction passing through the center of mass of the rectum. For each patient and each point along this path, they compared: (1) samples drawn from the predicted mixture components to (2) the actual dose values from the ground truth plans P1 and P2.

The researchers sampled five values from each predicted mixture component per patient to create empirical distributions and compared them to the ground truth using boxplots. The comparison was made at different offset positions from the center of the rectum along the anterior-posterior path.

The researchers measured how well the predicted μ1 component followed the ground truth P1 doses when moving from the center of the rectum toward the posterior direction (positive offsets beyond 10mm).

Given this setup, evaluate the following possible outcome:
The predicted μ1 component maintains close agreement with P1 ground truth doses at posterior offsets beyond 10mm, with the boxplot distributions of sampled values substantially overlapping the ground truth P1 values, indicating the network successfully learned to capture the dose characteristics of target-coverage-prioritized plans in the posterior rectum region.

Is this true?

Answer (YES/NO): NO